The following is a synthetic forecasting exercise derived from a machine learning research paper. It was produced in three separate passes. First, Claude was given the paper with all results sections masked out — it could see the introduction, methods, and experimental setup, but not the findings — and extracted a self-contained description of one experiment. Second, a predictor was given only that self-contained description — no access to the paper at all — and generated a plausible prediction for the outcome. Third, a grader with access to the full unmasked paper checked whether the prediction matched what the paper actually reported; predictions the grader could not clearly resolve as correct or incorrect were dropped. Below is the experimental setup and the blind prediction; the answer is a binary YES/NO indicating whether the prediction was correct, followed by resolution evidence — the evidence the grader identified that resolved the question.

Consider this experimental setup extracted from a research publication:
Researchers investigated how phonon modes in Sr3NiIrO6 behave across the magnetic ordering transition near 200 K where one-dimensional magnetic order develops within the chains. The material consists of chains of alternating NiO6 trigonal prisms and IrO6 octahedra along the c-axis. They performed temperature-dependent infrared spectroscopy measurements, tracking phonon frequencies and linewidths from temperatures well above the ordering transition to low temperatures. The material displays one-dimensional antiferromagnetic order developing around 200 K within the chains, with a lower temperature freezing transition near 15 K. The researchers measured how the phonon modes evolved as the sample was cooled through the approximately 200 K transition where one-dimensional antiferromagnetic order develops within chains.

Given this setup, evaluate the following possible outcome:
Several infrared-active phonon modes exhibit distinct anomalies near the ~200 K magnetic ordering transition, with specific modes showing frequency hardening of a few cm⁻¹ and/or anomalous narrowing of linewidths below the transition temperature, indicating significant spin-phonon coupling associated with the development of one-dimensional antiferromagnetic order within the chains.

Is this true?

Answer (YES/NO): NO